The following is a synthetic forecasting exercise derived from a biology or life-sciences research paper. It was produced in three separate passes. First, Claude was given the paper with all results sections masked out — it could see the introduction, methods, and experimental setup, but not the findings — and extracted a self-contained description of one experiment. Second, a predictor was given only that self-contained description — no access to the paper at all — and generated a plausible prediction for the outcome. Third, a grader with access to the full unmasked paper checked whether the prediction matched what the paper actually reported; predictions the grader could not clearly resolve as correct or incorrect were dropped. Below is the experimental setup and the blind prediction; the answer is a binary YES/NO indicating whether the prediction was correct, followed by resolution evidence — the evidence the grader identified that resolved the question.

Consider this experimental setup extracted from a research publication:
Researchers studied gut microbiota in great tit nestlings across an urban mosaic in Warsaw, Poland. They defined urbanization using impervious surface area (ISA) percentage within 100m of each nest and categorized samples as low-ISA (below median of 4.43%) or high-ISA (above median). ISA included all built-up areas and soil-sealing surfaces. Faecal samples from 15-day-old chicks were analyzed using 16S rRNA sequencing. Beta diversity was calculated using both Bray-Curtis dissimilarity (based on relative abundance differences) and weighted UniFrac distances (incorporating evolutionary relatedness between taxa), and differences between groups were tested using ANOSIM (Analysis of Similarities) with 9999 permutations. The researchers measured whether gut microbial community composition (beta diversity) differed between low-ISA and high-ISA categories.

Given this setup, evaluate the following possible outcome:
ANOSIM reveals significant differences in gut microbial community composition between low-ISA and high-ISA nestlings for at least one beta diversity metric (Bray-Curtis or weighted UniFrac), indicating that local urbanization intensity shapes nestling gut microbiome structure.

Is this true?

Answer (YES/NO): YES